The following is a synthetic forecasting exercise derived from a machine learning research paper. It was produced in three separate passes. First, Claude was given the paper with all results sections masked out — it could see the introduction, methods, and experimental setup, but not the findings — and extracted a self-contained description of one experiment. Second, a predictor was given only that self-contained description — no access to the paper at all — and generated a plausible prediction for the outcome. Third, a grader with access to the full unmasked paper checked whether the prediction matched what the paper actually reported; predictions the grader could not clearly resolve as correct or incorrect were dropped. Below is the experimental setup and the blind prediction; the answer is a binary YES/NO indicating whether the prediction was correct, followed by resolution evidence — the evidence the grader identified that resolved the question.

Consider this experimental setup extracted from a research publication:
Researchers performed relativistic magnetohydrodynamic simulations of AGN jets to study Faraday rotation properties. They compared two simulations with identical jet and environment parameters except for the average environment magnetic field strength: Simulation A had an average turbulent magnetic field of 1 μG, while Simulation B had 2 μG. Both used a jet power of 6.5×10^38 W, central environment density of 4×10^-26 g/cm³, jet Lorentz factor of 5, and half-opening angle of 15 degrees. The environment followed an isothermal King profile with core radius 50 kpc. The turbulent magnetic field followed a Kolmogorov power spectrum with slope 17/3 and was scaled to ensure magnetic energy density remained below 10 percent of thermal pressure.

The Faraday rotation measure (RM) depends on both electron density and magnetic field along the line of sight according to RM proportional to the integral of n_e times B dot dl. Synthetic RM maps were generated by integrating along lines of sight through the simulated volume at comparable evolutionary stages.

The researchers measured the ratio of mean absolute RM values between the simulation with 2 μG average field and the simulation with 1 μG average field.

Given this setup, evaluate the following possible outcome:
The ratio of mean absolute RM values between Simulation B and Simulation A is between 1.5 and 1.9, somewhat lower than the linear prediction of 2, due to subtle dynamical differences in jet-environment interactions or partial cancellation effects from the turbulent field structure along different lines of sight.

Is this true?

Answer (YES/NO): NO